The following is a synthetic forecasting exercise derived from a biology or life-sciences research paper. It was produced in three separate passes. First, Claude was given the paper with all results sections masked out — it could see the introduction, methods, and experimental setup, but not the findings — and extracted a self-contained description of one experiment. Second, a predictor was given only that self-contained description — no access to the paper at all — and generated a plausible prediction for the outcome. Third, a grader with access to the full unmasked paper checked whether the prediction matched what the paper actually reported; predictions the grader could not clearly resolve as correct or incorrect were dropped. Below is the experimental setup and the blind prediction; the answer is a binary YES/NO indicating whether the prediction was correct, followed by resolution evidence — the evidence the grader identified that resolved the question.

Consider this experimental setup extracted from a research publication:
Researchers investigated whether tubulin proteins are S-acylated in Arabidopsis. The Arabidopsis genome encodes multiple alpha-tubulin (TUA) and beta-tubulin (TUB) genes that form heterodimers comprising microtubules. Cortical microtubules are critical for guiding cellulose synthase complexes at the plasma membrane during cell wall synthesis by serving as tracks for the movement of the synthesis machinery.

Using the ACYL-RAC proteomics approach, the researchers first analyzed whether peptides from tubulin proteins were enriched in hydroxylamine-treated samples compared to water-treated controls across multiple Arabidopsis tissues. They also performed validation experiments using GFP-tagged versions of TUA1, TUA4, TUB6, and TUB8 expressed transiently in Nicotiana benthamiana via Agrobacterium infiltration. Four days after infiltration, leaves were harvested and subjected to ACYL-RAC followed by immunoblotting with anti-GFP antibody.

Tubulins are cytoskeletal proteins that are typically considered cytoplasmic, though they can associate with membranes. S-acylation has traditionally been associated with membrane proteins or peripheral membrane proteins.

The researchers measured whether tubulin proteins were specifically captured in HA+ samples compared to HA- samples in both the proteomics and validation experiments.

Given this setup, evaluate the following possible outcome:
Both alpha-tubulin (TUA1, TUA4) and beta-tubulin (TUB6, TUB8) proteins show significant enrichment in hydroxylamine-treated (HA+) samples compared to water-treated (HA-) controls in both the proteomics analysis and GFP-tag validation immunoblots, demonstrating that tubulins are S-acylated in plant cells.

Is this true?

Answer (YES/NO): YES